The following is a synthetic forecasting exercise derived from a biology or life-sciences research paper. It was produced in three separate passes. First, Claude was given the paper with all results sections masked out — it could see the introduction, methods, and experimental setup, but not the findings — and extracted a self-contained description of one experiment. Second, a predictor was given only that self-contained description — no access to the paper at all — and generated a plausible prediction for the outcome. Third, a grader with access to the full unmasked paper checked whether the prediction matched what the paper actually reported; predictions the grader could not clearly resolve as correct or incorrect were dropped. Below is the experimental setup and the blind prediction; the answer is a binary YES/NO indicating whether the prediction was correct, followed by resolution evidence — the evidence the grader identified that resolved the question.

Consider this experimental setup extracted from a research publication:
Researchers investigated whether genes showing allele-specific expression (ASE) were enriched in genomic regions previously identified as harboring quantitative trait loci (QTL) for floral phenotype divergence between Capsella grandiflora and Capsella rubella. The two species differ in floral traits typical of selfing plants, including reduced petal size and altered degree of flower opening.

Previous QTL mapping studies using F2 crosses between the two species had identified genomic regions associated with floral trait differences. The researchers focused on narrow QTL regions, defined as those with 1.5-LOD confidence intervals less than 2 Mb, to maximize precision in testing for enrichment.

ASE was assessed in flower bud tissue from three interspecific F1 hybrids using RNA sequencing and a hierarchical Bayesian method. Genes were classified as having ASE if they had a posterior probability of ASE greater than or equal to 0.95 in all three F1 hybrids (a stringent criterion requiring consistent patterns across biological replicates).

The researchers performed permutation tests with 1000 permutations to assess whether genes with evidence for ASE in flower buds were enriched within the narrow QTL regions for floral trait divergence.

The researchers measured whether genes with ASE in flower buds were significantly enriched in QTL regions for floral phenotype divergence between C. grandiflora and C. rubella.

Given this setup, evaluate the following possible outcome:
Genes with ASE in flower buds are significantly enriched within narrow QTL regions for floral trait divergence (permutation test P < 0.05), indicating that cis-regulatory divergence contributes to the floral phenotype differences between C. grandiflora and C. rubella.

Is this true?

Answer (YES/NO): YES